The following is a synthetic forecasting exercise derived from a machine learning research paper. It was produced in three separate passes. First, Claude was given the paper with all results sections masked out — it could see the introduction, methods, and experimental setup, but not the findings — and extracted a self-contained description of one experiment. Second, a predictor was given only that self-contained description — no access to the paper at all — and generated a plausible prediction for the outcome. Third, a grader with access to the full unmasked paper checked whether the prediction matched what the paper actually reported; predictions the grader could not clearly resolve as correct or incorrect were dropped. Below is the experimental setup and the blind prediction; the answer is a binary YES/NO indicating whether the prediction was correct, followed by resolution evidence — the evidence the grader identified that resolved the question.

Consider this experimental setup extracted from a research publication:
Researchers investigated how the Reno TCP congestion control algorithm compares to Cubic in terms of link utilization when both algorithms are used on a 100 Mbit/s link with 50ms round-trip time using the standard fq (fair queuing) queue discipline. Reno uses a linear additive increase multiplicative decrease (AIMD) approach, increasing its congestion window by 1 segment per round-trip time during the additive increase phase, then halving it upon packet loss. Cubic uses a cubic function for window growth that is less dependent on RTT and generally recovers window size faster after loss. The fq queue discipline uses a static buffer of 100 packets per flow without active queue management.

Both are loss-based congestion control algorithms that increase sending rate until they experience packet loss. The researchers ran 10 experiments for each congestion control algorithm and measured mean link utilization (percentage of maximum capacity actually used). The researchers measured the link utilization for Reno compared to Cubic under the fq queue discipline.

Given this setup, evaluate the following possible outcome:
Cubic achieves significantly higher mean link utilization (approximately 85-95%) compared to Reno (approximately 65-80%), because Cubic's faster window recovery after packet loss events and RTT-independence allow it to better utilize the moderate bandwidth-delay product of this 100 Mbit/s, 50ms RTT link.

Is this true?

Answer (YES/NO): NO